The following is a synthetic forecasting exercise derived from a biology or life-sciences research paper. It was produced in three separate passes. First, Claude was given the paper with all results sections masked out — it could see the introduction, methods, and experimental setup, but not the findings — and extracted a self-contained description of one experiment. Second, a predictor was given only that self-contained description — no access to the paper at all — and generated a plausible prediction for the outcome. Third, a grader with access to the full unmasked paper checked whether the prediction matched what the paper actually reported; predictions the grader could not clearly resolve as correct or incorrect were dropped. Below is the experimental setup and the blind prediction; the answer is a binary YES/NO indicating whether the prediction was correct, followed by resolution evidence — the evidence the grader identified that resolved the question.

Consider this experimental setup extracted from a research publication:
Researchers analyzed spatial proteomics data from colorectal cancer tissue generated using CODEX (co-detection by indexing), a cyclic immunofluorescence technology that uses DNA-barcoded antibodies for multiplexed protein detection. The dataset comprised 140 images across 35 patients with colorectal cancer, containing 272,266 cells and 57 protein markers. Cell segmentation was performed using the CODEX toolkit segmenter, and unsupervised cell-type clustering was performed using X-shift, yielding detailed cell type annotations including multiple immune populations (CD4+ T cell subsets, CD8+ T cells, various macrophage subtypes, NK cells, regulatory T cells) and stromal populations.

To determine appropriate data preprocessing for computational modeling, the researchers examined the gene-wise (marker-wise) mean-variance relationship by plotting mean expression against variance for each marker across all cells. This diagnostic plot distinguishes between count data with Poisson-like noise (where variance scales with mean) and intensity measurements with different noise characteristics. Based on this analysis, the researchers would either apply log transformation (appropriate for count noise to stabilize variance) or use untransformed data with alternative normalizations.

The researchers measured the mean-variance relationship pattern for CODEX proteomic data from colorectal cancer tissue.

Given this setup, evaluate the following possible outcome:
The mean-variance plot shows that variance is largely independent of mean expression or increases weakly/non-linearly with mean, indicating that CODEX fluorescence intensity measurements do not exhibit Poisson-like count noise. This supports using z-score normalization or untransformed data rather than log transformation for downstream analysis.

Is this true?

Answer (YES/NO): NO